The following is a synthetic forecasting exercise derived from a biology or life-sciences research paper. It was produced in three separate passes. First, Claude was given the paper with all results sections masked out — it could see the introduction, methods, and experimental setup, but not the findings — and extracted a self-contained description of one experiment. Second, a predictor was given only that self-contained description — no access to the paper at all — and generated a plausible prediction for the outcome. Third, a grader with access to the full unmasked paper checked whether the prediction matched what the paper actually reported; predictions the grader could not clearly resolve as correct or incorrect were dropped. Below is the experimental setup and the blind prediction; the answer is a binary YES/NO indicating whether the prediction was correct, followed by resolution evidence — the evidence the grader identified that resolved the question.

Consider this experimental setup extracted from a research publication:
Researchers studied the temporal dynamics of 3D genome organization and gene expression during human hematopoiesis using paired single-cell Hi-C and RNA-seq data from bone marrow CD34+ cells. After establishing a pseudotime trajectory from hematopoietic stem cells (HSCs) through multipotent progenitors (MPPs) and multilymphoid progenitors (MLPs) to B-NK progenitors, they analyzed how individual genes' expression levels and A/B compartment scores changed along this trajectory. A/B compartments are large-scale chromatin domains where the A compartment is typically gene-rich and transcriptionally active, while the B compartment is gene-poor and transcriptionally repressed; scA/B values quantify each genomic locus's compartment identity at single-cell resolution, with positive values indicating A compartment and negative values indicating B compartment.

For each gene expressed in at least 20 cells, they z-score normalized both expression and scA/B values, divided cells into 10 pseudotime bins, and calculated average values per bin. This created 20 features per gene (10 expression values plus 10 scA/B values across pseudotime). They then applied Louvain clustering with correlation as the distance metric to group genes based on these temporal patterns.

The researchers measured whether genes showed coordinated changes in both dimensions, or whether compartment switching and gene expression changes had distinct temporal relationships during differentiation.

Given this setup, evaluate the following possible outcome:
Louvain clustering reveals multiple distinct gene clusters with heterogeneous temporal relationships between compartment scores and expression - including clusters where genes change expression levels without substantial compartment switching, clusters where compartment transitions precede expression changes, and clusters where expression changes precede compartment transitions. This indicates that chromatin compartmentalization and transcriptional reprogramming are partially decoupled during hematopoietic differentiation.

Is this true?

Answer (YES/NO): YES